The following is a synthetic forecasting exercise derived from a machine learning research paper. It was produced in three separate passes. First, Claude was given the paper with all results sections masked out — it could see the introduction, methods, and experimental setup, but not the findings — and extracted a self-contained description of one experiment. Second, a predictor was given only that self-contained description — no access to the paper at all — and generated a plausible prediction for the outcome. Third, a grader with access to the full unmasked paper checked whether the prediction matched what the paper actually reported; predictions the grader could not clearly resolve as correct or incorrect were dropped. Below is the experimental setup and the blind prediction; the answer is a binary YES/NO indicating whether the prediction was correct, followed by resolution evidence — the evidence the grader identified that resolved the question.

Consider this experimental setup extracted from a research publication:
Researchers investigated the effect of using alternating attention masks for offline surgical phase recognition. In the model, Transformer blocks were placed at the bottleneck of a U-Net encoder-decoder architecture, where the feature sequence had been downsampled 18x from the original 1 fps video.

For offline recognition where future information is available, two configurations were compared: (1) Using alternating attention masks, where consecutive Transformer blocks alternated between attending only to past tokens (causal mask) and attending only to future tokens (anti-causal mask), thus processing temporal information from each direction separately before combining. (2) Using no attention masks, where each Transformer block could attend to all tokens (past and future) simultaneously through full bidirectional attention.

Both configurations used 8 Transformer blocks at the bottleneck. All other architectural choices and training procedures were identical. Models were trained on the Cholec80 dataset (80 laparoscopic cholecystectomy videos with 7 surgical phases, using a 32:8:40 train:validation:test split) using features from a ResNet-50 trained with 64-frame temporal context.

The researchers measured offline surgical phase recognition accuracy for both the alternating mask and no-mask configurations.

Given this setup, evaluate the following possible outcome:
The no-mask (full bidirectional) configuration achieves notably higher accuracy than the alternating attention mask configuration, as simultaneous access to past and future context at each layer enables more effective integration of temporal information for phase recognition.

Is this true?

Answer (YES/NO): NO